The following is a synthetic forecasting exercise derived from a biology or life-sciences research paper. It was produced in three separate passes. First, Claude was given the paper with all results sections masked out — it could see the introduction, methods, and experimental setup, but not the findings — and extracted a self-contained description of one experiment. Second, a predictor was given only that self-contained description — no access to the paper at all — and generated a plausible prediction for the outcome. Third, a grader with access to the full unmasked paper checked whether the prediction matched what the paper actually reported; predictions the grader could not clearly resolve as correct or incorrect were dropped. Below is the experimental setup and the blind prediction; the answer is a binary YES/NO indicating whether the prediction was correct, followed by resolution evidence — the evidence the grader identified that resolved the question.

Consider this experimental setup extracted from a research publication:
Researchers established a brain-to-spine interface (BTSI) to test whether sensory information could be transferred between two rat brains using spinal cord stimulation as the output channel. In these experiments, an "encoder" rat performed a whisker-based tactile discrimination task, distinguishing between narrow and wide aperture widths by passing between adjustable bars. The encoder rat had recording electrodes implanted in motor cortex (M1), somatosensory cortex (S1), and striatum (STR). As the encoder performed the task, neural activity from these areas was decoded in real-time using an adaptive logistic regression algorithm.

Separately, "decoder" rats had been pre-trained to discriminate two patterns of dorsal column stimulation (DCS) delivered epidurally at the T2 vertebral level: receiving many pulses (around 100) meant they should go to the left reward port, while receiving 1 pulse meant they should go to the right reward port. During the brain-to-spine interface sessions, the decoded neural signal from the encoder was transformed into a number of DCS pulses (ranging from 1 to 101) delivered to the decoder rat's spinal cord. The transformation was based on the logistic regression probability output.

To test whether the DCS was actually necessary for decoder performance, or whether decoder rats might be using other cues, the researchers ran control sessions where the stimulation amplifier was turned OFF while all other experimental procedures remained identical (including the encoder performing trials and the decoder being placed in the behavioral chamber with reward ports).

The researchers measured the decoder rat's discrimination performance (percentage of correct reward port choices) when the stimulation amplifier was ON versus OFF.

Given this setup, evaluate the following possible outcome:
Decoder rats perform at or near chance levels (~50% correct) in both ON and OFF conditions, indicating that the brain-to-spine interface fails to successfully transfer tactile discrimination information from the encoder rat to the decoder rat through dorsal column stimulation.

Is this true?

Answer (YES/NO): NO